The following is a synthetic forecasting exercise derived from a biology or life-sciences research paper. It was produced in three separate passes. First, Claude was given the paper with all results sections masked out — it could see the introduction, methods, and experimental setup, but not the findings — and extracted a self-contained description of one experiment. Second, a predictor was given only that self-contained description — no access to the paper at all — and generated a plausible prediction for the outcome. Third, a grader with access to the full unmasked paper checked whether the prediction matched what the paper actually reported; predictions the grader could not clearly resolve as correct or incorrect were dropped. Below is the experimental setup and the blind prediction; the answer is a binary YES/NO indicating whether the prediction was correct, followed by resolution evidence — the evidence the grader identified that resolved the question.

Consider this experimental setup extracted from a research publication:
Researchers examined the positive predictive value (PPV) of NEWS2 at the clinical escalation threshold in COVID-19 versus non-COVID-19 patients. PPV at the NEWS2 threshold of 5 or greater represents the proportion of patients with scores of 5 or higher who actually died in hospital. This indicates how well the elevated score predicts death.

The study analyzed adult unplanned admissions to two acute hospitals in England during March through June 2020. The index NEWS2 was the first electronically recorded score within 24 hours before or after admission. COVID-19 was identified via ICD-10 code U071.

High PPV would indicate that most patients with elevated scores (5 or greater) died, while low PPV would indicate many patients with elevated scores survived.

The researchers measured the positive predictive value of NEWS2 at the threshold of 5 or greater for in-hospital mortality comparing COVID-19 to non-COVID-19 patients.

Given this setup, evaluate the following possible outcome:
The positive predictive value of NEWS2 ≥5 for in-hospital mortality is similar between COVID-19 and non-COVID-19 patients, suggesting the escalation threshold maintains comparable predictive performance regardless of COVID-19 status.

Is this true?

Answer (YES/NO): NO